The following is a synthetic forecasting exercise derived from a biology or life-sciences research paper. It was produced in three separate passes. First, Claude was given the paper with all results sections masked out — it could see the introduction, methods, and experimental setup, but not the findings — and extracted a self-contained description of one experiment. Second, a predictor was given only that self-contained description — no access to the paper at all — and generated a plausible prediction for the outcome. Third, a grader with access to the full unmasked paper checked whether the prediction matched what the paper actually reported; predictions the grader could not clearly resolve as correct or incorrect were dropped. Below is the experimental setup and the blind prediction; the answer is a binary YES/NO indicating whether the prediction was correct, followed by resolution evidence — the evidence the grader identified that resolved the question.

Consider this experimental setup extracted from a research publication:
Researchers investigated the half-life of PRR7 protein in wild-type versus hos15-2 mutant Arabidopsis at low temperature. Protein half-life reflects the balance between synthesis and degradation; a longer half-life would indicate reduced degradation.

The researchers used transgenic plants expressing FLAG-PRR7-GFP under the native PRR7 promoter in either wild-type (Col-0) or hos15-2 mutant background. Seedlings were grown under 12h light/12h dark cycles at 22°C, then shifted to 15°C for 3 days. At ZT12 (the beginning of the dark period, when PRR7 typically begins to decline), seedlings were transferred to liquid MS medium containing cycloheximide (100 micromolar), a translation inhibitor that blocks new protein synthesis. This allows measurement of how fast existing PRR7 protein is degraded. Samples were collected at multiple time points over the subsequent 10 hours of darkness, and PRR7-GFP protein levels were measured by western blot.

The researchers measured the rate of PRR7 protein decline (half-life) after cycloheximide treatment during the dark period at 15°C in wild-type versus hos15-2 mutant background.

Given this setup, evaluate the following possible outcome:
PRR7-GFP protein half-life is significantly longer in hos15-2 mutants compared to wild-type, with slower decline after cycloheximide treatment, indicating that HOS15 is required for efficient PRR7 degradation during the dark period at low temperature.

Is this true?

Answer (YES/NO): YES